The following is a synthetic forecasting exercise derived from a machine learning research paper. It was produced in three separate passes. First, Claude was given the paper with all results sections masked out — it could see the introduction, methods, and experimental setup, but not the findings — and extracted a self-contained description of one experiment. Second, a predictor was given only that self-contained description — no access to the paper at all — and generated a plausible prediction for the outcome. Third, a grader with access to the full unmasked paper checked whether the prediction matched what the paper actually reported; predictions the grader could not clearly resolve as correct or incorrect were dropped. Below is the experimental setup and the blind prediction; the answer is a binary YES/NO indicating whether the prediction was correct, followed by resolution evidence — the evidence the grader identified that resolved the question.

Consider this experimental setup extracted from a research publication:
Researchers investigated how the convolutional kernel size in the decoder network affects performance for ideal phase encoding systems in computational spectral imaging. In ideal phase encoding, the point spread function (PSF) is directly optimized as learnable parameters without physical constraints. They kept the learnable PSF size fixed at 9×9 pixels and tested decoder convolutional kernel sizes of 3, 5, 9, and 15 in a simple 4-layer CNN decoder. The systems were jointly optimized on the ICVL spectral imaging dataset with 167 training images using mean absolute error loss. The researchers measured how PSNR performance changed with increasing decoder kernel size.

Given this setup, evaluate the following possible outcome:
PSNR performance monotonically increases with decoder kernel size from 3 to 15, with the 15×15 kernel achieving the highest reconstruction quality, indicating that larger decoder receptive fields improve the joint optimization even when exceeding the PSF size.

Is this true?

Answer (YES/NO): NO